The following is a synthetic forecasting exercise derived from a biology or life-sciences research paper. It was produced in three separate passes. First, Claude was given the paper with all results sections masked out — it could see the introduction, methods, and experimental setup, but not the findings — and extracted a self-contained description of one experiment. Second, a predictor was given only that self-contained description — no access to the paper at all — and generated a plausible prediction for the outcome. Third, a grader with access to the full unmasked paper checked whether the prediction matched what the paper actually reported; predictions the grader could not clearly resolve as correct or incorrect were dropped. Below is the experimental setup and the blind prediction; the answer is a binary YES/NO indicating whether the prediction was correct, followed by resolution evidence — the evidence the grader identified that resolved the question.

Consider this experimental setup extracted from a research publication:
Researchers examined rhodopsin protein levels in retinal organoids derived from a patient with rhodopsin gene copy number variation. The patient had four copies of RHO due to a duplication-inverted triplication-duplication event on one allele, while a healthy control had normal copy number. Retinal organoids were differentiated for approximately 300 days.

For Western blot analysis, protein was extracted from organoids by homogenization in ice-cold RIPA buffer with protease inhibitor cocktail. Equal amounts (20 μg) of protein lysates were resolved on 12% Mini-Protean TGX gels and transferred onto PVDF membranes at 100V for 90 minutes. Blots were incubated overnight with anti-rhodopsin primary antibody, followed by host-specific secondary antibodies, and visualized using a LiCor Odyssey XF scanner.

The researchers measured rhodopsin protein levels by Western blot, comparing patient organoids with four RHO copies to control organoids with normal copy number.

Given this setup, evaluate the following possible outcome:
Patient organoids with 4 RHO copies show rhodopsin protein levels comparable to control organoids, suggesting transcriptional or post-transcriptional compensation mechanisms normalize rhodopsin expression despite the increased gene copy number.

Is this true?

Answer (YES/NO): NO